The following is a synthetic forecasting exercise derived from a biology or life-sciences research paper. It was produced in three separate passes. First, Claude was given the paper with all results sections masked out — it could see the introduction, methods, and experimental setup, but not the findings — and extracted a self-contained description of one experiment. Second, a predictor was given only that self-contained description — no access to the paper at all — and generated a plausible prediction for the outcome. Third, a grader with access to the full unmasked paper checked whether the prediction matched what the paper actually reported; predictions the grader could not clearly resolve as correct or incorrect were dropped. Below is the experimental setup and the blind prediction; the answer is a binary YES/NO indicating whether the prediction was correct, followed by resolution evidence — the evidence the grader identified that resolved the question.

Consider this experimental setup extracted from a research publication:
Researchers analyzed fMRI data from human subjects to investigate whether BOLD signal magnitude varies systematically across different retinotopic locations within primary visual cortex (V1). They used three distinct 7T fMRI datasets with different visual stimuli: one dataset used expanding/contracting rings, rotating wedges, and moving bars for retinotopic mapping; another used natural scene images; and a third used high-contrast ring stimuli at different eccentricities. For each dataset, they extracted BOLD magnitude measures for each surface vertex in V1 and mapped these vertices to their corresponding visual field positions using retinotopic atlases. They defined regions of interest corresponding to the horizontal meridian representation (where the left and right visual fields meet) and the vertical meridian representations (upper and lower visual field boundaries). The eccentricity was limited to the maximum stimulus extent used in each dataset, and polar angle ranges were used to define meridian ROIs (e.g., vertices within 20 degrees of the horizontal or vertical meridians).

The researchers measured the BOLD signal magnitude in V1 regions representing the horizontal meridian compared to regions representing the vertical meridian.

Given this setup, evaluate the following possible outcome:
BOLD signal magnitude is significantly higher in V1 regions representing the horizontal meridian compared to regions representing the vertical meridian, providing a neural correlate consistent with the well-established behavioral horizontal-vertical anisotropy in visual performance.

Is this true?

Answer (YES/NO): NO